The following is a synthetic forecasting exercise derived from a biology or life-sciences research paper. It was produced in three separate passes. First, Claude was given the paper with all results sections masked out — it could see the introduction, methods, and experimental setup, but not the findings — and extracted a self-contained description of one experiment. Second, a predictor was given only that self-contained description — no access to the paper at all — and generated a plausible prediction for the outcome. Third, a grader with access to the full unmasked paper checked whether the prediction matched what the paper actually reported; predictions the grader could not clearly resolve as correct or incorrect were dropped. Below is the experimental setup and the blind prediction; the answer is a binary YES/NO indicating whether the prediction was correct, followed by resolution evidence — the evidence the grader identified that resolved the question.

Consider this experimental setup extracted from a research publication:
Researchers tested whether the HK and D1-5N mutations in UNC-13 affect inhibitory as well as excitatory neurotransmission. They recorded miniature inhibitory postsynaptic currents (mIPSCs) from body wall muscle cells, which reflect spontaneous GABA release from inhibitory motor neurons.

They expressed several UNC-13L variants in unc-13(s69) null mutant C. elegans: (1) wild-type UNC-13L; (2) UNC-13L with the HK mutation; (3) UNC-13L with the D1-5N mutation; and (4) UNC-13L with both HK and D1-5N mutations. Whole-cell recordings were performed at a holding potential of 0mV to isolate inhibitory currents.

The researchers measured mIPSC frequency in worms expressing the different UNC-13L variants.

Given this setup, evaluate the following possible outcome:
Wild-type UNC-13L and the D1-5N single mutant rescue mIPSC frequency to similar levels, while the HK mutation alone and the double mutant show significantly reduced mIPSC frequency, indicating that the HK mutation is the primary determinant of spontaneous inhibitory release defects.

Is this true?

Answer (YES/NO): NO